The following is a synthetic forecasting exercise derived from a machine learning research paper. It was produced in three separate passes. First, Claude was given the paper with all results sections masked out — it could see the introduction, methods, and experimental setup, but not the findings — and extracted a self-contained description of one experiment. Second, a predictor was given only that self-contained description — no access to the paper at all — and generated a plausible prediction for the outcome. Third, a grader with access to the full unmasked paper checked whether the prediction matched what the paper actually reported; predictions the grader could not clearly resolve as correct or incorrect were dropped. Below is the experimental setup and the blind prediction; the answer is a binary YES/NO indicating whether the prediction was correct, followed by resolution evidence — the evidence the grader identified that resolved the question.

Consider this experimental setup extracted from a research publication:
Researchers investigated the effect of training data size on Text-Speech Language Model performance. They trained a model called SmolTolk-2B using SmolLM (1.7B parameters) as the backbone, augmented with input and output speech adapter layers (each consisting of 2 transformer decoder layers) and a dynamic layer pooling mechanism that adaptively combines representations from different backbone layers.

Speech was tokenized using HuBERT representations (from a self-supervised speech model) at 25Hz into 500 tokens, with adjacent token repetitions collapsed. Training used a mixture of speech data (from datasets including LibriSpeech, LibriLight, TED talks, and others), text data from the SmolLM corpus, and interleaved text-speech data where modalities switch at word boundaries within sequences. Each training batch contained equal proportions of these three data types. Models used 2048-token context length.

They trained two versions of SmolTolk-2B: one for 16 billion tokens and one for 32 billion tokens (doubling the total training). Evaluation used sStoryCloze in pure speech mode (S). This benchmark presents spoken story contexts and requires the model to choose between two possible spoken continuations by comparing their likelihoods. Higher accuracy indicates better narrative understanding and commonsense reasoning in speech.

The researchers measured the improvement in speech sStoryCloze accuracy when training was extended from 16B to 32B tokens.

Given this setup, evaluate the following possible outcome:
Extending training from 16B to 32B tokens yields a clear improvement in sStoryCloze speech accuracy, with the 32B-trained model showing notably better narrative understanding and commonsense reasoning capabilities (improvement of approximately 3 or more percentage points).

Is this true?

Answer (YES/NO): NO